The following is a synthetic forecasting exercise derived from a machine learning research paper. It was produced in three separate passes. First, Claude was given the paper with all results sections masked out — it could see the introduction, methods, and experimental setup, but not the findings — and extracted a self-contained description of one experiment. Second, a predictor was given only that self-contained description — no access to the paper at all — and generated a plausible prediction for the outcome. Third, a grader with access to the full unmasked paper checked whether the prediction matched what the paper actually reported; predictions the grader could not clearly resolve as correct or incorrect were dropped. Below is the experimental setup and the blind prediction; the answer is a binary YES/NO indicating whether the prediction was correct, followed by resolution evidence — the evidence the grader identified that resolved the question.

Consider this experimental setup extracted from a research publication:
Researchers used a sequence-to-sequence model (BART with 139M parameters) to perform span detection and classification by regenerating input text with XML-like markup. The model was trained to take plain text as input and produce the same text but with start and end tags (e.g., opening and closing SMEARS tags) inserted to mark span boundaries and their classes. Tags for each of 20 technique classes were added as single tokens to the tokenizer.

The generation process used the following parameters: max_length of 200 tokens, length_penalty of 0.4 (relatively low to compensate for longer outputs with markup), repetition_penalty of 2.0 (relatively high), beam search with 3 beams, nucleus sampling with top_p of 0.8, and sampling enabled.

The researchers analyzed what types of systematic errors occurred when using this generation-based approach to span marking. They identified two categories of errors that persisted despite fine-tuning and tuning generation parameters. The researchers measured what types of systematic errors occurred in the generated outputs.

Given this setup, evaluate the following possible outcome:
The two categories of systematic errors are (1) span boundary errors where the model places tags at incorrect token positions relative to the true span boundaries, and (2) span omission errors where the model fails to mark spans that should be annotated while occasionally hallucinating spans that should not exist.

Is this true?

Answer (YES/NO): NO